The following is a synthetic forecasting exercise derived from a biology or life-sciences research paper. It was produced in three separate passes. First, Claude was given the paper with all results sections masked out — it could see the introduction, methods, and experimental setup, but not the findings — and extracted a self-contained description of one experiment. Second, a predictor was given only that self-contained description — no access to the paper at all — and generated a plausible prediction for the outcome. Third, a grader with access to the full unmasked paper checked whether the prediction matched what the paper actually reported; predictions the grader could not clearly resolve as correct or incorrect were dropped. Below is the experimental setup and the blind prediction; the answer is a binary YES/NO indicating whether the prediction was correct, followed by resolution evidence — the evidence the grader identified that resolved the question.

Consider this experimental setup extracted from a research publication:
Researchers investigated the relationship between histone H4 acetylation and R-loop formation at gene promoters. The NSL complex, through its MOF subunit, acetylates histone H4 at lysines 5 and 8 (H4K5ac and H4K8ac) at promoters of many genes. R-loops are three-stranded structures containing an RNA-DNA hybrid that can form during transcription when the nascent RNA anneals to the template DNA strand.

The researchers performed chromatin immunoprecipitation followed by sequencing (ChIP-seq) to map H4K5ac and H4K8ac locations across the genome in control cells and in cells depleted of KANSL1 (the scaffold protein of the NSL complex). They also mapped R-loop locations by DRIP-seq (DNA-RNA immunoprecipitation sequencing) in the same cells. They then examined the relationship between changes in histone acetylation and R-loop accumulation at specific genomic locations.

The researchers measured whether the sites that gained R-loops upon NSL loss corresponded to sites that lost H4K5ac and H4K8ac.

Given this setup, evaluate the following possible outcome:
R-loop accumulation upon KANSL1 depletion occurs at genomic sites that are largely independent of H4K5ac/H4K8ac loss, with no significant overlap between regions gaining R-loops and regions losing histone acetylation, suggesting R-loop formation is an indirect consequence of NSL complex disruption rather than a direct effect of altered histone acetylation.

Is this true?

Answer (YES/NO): YES